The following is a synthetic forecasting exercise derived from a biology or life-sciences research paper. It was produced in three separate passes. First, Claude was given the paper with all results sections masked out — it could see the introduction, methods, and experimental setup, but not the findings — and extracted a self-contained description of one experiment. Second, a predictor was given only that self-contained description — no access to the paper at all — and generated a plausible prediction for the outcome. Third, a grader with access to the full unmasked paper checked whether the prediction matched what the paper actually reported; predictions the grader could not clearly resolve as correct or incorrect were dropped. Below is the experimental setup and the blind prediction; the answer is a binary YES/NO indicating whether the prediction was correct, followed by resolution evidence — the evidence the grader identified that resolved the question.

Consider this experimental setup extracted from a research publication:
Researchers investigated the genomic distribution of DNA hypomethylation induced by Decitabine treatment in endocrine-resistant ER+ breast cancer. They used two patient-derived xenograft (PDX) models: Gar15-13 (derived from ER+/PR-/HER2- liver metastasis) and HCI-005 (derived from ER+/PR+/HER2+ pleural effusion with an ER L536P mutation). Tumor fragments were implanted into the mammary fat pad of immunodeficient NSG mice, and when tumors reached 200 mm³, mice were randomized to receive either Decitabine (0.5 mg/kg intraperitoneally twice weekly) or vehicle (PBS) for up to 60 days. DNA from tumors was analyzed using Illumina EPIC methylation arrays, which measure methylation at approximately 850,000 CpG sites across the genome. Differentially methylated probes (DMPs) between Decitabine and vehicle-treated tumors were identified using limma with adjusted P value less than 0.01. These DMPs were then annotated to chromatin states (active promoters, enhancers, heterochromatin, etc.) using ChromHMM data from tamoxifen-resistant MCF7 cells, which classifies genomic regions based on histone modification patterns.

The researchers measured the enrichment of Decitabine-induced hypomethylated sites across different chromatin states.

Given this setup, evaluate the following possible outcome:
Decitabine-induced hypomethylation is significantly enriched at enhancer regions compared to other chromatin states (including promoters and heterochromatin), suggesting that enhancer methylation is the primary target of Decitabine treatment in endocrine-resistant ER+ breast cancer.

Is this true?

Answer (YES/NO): YES